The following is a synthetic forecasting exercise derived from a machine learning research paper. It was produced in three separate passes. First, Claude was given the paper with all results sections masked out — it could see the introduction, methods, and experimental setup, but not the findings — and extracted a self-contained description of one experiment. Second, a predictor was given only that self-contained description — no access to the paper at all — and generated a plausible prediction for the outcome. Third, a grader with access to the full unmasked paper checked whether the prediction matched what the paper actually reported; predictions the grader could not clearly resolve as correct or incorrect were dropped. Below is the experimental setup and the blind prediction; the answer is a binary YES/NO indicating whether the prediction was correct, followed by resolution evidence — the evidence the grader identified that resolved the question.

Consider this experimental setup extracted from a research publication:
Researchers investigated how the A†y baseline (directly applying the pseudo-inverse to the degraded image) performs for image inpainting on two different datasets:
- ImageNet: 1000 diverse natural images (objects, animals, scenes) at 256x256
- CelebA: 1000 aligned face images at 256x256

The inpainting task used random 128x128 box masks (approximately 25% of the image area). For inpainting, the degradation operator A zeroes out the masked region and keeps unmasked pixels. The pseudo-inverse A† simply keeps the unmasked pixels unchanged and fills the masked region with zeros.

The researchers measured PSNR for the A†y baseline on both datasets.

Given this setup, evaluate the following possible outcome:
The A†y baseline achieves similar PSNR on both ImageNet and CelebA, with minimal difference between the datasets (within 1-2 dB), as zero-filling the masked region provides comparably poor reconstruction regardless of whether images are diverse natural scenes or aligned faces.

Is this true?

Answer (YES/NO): YES